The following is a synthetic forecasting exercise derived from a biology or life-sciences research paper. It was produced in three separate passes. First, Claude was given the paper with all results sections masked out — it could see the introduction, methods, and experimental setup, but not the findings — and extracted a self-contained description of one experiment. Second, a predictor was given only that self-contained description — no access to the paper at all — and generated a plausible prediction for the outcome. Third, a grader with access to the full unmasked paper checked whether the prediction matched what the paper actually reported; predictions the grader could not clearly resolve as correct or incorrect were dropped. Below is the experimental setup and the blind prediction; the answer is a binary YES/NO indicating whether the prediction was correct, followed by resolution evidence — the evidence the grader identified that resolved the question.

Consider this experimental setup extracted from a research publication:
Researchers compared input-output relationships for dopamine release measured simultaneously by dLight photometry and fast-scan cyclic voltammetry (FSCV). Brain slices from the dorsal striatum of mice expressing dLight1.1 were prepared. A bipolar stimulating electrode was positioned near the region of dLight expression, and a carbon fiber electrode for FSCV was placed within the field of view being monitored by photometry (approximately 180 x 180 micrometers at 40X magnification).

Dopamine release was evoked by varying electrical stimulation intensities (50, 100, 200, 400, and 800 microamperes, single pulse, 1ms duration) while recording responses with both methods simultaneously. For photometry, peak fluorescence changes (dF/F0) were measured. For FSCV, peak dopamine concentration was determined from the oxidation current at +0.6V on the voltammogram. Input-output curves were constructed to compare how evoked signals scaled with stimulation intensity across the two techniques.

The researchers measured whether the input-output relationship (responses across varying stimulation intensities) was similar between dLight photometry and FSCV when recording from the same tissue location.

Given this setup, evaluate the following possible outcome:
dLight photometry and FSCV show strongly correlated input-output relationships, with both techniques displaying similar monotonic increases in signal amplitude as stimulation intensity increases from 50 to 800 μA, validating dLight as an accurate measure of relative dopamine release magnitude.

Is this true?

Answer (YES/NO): NO